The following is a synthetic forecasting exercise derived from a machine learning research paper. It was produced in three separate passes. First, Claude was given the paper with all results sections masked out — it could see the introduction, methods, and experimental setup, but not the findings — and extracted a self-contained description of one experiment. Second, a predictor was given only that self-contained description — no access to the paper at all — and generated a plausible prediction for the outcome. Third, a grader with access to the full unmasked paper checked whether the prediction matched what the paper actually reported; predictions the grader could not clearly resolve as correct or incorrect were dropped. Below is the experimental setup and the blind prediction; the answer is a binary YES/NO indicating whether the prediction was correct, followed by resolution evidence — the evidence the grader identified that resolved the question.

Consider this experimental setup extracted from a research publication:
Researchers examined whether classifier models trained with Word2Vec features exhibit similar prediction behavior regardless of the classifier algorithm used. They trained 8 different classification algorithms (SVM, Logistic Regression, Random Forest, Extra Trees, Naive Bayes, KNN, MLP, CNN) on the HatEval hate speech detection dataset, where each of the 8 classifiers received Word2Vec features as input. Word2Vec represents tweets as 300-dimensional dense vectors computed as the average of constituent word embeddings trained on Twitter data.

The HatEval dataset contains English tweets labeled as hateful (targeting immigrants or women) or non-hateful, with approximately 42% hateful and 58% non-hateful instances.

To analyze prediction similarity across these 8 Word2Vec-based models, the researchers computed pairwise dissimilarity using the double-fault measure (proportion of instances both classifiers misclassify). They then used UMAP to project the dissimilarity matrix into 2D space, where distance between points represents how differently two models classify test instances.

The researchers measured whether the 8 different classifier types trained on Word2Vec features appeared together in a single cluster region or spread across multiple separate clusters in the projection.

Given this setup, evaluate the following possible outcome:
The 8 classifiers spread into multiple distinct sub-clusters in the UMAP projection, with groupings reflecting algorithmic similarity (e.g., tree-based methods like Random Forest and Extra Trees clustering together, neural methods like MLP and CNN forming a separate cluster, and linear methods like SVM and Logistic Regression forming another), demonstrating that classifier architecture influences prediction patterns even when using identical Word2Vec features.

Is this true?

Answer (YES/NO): NO